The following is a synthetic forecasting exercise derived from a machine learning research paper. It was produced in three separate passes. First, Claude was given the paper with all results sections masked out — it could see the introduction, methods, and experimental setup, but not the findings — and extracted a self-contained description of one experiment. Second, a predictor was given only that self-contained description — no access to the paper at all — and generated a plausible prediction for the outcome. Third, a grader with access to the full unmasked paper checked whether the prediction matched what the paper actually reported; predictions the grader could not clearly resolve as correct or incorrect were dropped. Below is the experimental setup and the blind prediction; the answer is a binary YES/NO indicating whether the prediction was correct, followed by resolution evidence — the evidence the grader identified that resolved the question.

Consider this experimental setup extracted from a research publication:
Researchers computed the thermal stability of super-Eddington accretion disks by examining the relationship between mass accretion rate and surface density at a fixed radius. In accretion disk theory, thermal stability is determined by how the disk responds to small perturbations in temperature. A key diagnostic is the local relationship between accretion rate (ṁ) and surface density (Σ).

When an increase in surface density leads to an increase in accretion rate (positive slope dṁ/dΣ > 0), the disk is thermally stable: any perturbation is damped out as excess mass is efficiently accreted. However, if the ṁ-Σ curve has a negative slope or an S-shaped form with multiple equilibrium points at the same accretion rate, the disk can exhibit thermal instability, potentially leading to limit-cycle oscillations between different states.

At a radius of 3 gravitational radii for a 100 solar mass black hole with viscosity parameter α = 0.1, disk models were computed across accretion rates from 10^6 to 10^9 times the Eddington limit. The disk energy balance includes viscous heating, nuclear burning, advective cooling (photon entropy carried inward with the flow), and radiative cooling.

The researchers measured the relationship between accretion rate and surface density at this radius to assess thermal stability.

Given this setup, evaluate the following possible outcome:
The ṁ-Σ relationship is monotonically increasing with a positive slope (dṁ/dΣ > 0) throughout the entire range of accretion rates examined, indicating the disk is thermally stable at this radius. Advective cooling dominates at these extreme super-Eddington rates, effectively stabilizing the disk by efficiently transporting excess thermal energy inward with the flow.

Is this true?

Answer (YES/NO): YES